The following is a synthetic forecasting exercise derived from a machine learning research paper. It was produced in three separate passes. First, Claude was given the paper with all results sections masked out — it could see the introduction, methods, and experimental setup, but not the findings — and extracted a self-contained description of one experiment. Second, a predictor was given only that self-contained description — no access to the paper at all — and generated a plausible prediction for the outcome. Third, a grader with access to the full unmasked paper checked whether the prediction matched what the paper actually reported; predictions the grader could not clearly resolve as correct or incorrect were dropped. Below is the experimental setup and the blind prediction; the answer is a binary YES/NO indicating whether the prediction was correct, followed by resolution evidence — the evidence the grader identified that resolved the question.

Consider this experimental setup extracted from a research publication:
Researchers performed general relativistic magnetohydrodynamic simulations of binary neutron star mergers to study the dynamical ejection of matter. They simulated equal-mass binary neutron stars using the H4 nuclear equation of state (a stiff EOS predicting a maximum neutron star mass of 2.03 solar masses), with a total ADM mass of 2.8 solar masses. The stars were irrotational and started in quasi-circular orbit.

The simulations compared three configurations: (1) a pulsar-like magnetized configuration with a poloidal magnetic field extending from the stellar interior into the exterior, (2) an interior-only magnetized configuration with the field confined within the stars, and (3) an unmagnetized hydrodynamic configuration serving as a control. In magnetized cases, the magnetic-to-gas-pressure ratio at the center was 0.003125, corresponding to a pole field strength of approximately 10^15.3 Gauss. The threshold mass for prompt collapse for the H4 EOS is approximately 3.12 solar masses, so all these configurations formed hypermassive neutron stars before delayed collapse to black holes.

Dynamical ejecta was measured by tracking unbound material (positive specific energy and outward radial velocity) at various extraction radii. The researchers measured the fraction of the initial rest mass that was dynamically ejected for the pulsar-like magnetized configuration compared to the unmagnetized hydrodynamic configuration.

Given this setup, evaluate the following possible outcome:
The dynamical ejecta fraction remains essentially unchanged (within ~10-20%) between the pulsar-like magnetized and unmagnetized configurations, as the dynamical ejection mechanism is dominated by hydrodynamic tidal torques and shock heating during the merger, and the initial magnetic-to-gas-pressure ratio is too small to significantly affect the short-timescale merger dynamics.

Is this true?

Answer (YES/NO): NO